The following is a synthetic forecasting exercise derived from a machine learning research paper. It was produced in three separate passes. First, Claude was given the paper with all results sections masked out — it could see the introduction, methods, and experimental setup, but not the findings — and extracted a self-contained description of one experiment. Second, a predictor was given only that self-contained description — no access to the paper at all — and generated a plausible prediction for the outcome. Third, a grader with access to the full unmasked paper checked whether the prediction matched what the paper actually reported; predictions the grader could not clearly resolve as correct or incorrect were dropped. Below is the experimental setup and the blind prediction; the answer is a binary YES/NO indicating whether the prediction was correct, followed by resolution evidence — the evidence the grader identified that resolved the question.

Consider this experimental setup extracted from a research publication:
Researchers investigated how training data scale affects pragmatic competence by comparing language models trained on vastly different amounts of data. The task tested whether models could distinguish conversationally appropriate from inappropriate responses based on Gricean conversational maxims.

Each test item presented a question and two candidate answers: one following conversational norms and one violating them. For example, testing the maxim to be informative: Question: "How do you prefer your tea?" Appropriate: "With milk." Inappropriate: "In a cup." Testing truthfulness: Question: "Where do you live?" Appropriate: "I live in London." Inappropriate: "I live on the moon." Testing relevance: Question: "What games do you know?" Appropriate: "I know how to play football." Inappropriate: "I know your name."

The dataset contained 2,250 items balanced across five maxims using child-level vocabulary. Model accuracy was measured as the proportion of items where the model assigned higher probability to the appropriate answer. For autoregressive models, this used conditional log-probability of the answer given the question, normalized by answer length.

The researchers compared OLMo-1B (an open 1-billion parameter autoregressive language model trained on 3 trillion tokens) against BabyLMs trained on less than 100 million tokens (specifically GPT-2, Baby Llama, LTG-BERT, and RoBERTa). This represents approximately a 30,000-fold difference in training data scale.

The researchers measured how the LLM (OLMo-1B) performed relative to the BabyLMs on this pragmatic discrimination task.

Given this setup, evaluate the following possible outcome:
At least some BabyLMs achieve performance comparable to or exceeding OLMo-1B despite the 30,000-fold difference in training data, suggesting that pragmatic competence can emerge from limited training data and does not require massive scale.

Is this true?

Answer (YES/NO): NO